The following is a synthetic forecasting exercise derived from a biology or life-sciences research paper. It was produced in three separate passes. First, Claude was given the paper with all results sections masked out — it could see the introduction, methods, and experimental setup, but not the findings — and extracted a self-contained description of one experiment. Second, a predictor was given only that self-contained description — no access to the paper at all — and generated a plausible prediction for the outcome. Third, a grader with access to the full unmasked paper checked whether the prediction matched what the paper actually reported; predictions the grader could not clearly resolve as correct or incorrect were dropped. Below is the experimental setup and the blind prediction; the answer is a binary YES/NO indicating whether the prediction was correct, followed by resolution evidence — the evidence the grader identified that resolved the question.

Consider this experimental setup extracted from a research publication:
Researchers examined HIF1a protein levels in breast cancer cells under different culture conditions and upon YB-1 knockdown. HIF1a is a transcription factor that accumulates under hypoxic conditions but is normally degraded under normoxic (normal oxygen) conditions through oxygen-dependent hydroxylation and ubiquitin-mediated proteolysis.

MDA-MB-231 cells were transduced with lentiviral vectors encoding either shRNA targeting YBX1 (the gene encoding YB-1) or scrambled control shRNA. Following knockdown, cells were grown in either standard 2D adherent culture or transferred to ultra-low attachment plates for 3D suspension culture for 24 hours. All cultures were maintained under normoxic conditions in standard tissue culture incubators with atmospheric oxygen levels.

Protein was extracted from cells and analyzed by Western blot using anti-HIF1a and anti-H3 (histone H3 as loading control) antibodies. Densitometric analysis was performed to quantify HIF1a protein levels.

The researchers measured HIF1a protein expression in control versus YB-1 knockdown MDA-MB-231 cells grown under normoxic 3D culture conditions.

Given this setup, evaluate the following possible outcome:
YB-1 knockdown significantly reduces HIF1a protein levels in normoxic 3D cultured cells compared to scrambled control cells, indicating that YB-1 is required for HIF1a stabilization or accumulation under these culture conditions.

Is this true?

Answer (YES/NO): YES